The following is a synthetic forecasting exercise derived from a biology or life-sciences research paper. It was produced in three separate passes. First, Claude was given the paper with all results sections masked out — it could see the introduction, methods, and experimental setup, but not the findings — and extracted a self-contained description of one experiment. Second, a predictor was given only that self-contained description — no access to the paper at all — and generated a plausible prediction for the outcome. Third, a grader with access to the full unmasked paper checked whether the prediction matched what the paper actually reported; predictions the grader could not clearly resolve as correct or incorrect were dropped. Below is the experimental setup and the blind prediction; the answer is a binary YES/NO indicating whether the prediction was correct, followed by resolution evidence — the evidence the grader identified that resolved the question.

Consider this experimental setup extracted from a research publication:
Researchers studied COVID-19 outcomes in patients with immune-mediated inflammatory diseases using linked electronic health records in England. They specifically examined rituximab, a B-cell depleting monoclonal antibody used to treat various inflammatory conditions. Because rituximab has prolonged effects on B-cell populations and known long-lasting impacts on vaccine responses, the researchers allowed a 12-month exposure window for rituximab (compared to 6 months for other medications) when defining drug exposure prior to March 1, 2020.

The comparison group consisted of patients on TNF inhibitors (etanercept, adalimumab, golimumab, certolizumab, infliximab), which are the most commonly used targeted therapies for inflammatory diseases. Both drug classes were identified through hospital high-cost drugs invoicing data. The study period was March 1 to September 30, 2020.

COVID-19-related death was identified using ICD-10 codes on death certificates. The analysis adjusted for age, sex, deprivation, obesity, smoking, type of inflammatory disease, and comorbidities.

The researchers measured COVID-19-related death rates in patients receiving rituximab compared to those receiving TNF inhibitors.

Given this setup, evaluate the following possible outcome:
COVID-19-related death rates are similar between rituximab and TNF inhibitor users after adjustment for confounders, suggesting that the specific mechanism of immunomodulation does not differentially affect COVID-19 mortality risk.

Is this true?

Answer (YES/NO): NO